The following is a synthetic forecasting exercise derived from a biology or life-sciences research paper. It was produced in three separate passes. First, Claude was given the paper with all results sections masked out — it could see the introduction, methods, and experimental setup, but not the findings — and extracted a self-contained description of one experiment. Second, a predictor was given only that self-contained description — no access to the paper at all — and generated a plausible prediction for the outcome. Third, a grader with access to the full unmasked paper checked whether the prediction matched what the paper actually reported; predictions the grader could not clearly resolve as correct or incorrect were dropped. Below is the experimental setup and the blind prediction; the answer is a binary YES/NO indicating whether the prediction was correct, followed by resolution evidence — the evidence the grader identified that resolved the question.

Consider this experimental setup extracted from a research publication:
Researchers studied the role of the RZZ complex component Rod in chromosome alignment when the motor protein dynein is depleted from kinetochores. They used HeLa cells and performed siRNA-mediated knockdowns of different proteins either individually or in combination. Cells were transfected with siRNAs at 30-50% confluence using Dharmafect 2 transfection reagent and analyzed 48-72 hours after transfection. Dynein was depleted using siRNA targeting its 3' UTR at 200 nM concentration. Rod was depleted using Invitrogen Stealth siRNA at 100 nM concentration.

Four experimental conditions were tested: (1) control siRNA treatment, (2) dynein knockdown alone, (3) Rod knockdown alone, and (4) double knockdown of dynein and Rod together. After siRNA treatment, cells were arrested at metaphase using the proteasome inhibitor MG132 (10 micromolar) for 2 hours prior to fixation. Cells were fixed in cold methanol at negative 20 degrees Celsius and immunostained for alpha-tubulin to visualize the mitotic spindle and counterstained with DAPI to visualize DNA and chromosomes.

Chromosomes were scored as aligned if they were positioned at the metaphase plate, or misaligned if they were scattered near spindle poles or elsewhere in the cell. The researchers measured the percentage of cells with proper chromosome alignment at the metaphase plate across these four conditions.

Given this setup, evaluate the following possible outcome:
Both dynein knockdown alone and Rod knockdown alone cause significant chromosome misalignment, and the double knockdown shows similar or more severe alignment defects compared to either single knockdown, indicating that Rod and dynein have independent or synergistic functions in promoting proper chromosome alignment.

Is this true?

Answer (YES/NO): NO